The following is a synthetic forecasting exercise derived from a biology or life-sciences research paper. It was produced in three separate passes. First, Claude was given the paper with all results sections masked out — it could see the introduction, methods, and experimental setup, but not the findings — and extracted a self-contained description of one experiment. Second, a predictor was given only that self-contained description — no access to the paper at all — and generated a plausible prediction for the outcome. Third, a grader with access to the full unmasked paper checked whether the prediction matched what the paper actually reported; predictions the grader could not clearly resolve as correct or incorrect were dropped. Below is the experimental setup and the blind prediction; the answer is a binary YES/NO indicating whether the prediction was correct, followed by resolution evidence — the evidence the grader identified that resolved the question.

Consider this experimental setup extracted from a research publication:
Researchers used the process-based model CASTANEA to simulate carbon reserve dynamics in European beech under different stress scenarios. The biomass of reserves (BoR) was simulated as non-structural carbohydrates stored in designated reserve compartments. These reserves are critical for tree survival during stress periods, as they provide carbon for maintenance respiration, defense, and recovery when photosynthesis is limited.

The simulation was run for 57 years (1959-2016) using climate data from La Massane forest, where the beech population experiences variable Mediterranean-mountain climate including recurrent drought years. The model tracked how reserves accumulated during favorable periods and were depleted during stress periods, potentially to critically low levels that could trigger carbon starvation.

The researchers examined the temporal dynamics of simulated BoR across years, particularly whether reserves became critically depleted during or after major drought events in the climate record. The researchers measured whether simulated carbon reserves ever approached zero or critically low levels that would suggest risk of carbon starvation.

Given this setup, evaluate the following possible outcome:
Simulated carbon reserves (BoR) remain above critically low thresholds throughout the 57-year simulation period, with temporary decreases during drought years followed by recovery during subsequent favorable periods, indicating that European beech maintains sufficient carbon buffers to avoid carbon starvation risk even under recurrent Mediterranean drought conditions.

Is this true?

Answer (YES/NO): YES